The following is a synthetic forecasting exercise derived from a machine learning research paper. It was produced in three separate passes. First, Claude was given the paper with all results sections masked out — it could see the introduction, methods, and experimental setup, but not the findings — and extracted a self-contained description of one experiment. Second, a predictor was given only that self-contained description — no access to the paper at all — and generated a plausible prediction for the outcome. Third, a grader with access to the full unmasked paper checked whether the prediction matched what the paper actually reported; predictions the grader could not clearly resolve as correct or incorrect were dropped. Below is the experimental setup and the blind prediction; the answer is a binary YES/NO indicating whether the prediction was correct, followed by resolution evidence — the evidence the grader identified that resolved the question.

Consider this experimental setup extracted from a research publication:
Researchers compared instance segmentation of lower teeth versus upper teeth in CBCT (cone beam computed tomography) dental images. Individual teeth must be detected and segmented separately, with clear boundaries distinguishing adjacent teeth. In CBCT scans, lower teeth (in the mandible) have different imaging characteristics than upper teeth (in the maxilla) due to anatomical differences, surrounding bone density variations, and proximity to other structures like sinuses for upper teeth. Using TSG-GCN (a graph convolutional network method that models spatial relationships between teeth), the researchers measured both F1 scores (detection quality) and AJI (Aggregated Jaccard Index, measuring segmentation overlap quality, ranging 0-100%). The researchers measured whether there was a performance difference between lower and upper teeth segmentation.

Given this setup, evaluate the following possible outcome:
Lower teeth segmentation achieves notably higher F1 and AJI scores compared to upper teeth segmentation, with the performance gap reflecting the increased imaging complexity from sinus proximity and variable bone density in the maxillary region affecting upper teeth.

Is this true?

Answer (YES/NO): YES